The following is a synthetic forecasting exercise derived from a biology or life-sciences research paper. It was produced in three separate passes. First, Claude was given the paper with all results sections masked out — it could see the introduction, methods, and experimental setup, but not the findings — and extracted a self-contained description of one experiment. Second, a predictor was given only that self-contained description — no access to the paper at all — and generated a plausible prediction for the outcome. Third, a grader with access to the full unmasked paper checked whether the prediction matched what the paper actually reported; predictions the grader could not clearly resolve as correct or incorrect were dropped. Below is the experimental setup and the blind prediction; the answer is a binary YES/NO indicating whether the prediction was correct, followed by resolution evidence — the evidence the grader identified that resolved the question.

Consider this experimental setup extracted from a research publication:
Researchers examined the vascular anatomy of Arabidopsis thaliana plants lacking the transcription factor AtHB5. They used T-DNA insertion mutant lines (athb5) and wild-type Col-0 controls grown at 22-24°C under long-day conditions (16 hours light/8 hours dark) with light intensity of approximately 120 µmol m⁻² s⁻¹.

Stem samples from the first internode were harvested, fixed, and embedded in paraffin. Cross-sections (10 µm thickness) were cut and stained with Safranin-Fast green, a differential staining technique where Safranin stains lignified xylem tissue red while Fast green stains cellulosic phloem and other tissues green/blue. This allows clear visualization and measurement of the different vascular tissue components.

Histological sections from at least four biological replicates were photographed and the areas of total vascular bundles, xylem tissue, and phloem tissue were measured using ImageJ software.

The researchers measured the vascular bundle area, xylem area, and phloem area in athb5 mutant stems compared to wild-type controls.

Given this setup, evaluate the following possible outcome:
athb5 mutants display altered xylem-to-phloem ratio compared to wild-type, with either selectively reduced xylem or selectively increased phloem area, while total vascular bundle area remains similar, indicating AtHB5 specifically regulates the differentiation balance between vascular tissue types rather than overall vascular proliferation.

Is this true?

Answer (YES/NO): NO